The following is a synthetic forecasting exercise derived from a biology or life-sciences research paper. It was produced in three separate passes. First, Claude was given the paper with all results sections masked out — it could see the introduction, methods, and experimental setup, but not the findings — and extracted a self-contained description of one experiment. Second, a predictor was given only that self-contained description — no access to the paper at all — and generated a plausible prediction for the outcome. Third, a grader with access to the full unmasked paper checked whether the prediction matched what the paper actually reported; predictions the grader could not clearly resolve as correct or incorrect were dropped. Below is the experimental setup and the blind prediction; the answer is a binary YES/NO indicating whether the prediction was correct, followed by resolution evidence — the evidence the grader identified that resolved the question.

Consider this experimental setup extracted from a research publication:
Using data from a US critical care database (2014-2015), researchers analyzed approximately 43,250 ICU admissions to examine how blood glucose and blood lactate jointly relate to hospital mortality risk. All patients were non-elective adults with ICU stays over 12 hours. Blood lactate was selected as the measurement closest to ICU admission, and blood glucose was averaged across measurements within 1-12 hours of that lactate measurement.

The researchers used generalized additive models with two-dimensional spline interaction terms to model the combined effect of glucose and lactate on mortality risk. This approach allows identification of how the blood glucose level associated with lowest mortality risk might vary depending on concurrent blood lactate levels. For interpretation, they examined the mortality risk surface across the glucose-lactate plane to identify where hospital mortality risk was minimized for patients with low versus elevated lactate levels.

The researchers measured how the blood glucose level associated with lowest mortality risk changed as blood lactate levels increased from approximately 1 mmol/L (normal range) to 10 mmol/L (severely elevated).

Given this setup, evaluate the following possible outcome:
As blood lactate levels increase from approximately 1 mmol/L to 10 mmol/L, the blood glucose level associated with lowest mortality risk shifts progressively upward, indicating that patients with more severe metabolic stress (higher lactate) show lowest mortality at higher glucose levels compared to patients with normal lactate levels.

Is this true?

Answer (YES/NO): YES